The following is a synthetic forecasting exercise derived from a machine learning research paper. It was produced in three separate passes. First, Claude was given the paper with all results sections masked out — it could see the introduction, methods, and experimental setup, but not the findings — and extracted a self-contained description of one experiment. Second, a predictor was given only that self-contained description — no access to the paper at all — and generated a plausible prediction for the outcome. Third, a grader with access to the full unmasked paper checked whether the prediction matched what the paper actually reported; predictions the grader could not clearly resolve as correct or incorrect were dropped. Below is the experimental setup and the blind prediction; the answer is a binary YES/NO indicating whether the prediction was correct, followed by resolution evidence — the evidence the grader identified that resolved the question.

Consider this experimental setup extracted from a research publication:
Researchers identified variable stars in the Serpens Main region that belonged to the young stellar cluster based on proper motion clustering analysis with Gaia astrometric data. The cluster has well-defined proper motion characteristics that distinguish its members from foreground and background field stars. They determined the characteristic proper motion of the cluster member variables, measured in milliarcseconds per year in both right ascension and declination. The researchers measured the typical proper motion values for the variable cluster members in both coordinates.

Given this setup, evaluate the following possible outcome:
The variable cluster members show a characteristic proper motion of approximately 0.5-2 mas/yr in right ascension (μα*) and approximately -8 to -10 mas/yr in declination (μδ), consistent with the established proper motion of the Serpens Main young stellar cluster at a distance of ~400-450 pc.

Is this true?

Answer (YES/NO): NO